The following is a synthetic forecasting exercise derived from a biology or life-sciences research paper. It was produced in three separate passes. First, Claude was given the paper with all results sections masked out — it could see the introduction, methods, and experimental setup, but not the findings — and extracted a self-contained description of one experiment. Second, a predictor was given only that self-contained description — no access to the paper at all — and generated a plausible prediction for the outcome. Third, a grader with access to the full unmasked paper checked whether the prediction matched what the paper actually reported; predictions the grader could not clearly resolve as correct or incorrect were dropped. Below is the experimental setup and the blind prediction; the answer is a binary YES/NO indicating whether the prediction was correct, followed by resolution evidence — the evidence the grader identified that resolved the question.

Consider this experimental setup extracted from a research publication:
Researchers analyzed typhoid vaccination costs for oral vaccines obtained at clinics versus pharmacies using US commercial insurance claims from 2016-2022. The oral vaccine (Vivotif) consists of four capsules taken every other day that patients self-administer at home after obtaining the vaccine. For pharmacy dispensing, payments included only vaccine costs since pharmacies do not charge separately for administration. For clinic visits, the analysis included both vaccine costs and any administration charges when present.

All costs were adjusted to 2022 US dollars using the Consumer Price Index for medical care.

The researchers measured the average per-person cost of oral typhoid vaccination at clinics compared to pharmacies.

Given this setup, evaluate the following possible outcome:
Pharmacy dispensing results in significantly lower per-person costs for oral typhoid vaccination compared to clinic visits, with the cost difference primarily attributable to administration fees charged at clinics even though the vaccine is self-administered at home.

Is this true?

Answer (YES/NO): YES